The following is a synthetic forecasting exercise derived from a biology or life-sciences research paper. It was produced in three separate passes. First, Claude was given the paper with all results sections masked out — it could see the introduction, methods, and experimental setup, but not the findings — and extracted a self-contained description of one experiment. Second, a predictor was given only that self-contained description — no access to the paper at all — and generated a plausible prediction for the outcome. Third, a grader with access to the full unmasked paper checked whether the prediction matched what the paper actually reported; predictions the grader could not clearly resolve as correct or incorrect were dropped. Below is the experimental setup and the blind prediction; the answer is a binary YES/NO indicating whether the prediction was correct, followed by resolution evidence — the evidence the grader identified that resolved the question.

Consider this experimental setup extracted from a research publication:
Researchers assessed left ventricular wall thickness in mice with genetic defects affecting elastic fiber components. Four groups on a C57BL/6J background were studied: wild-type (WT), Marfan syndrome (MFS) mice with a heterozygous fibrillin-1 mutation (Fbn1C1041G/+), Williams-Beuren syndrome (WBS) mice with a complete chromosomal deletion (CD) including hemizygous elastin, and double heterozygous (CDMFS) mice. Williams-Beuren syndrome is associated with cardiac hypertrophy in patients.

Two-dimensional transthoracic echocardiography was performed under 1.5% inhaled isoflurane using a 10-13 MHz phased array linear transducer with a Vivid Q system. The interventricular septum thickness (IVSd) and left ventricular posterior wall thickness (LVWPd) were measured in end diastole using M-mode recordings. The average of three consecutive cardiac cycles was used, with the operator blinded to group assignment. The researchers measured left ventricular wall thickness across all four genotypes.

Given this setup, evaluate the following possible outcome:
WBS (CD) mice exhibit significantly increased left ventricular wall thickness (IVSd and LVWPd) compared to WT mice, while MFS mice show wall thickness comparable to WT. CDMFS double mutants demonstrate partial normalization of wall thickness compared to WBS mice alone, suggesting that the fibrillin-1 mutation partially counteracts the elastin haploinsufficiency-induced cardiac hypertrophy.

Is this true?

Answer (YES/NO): NO